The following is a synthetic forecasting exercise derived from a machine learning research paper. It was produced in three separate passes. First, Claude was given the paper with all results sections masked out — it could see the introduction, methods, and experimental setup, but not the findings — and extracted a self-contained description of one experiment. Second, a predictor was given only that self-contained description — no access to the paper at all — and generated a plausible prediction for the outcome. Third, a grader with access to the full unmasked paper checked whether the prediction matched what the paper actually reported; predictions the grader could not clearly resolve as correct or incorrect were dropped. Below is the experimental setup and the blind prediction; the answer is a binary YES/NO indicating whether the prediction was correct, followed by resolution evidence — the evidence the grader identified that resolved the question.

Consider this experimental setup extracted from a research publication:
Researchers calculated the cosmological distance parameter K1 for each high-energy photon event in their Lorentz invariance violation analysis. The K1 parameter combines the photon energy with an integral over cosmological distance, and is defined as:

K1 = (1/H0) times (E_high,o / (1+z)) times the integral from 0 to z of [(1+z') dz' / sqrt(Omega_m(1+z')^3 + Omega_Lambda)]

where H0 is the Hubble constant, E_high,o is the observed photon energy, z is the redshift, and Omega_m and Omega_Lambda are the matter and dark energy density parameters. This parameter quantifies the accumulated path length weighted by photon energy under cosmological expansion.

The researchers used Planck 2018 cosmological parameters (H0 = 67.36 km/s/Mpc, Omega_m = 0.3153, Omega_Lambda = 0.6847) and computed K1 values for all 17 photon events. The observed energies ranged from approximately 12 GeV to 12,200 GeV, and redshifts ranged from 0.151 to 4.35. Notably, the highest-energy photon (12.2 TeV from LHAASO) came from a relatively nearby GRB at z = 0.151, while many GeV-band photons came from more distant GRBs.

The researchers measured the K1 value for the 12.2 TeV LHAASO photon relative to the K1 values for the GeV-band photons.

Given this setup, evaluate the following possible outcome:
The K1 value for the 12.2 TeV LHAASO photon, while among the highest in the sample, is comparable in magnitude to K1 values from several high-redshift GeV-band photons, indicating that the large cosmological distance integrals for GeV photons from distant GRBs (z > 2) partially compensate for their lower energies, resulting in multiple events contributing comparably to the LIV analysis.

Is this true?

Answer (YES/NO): NO